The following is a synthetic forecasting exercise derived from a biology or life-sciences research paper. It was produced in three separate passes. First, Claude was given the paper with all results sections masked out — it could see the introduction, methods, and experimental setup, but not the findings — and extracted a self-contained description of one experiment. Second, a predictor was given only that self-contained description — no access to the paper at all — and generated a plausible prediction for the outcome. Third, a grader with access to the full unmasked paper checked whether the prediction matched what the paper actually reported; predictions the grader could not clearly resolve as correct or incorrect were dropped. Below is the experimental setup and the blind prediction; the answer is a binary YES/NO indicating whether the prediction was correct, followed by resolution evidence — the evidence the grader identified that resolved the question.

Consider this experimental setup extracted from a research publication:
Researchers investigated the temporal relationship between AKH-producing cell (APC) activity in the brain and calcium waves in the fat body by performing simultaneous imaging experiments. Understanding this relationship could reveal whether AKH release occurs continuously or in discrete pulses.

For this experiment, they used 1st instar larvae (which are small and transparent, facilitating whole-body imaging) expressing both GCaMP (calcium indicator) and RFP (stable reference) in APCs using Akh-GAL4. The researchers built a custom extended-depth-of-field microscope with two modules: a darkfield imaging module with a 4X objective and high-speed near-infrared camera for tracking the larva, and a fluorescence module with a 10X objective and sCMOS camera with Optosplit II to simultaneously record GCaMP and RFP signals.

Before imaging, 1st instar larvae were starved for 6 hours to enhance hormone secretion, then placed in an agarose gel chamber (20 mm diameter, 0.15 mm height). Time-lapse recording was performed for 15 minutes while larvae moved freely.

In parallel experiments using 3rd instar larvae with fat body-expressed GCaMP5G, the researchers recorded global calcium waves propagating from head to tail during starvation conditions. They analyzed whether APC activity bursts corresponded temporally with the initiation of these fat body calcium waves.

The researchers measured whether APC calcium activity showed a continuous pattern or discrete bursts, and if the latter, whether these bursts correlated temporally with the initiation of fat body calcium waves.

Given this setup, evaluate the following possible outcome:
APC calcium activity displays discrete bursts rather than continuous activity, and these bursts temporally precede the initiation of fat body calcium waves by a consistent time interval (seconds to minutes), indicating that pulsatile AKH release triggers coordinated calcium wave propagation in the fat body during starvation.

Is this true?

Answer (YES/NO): YES